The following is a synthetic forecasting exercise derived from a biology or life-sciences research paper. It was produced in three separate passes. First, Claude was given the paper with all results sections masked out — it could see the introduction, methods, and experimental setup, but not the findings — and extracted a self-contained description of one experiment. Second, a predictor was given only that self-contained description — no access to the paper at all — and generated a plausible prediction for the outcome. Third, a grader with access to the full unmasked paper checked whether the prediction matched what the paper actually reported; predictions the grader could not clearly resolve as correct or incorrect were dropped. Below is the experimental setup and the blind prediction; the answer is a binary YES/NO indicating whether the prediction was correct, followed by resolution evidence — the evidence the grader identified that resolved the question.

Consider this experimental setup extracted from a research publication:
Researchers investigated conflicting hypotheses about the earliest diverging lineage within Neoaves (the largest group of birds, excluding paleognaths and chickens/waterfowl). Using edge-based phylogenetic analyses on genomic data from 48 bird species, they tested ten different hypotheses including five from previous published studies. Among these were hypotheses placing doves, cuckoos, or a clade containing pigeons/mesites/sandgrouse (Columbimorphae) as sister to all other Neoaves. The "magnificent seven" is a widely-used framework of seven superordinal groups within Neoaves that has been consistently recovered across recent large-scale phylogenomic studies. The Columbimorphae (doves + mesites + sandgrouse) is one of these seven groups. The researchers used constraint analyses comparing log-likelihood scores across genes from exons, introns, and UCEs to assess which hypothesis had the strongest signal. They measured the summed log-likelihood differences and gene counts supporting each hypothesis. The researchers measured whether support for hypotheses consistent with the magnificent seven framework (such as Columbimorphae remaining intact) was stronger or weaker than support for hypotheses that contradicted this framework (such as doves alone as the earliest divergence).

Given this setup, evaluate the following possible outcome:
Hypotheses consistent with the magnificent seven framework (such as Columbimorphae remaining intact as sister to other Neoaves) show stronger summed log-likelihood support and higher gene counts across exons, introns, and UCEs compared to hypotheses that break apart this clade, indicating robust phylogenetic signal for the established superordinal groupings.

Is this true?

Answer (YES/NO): NO